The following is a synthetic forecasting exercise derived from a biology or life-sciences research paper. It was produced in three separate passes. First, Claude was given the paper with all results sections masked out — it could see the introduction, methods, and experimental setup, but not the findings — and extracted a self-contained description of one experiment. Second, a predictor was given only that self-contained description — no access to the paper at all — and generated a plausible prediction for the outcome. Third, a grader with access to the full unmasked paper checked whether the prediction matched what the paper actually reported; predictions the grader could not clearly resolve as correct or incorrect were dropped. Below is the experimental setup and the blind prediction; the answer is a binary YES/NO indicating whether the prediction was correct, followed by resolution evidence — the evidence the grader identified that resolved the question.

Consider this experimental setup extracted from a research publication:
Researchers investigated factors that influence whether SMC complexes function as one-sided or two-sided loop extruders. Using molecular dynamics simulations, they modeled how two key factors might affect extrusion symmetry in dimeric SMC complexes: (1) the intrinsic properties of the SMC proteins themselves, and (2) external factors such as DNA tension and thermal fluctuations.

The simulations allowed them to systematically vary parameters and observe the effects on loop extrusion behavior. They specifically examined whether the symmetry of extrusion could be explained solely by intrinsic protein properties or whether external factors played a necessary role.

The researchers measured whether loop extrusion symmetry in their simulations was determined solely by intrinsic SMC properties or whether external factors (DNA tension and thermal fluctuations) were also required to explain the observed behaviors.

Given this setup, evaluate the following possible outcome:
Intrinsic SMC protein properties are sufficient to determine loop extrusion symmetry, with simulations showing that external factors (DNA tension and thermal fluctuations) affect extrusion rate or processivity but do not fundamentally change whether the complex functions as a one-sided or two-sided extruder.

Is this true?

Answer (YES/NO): NO